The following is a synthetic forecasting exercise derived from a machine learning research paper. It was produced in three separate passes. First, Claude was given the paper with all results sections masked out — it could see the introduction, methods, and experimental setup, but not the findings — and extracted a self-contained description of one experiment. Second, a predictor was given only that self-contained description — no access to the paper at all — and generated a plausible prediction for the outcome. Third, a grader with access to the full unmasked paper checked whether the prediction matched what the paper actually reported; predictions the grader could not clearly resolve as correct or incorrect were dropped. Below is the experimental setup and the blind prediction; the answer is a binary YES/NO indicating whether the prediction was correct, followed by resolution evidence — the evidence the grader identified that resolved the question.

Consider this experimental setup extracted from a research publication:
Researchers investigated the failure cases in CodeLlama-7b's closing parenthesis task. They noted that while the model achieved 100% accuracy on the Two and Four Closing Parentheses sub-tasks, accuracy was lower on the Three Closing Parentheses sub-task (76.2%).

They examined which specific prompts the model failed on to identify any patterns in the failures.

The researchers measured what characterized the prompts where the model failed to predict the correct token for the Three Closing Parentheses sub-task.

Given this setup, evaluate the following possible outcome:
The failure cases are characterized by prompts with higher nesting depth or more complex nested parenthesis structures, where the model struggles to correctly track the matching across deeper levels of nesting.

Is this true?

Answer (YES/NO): YES